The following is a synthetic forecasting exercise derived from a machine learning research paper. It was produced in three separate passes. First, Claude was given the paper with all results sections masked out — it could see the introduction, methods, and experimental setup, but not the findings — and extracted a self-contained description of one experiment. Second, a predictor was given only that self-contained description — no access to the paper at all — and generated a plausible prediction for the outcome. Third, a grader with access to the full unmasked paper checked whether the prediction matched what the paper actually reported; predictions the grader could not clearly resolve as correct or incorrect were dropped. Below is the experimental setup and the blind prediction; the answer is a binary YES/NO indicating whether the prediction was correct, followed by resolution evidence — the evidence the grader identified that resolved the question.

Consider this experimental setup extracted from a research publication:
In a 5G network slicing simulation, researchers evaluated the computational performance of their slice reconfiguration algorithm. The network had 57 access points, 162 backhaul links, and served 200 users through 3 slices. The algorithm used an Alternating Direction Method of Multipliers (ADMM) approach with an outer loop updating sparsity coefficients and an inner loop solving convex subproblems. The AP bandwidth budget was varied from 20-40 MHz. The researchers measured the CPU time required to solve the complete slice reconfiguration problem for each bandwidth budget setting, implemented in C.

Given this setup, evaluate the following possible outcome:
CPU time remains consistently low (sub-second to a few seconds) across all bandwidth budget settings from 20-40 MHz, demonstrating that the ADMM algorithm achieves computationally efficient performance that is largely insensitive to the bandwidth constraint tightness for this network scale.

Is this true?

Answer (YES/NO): NO